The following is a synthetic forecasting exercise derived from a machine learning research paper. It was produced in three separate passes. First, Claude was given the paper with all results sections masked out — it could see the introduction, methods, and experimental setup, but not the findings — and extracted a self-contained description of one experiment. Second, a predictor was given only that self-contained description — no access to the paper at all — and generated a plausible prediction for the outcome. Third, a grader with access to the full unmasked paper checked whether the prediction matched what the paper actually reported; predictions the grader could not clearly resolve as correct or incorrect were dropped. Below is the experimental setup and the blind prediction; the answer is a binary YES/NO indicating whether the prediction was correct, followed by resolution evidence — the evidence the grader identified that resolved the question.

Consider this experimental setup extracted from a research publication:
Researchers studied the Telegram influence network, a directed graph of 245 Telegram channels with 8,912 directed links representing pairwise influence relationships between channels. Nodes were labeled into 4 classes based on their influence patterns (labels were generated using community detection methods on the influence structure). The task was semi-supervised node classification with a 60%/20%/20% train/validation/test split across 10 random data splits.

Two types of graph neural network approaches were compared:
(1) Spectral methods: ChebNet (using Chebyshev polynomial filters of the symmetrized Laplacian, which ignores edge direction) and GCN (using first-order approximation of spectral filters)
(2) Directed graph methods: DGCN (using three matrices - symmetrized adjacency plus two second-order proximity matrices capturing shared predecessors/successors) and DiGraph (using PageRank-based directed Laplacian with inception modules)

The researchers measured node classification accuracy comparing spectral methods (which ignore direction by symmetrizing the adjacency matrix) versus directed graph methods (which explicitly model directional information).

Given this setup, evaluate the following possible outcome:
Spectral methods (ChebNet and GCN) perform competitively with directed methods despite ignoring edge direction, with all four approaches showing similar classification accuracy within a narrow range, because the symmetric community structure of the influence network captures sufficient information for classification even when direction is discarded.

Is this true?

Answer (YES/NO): NO